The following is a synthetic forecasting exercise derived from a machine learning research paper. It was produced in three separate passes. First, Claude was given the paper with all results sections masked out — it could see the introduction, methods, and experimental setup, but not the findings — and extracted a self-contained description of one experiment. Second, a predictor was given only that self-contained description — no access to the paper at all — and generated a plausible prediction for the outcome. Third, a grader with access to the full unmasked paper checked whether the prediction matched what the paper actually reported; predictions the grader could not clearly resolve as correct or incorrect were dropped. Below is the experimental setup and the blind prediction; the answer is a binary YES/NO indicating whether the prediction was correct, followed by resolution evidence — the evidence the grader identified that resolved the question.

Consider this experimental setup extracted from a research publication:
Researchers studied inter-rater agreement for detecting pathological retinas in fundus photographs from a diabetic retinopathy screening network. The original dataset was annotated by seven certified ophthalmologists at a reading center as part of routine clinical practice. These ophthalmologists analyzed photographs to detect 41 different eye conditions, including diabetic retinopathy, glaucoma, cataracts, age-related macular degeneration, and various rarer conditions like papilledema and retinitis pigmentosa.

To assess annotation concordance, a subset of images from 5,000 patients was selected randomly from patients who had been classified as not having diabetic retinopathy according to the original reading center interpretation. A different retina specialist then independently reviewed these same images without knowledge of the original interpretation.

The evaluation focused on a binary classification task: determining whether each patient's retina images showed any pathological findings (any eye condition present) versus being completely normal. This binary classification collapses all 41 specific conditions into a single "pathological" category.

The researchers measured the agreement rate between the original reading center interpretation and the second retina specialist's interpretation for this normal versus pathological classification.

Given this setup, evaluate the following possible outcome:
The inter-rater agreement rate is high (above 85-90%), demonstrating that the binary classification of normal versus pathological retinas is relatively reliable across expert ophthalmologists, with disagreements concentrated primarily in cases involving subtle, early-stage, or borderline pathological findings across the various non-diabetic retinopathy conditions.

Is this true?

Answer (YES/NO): YES